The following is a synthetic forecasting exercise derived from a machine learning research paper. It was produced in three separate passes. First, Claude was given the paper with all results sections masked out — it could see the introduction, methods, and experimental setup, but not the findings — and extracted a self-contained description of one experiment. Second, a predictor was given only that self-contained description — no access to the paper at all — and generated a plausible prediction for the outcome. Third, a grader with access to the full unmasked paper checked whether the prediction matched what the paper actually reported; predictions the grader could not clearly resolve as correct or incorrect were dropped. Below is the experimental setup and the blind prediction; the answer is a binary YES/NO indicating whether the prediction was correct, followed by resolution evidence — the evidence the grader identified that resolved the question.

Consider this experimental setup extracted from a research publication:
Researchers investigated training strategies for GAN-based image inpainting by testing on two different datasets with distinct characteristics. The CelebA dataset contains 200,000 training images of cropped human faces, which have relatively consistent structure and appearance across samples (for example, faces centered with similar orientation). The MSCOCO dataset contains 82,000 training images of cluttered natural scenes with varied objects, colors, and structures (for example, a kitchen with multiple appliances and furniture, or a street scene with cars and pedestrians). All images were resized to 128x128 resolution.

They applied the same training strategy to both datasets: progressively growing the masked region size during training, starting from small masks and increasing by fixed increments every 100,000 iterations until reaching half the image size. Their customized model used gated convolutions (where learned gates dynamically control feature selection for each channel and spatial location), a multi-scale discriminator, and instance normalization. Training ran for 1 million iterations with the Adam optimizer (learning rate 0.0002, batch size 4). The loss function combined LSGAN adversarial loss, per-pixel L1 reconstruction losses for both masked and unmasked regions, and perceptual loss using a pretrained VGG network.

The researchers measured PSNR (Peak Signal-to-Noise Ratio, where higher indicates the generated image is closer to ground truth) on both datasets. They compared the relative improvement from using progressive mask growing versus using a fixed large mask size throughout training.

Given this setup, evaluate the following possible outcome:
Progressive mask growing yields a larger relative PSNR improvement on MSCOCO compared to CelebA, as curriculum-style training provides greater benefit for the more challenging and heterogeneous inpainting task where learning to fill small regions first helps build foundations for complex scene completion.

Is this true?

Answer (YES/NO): NO